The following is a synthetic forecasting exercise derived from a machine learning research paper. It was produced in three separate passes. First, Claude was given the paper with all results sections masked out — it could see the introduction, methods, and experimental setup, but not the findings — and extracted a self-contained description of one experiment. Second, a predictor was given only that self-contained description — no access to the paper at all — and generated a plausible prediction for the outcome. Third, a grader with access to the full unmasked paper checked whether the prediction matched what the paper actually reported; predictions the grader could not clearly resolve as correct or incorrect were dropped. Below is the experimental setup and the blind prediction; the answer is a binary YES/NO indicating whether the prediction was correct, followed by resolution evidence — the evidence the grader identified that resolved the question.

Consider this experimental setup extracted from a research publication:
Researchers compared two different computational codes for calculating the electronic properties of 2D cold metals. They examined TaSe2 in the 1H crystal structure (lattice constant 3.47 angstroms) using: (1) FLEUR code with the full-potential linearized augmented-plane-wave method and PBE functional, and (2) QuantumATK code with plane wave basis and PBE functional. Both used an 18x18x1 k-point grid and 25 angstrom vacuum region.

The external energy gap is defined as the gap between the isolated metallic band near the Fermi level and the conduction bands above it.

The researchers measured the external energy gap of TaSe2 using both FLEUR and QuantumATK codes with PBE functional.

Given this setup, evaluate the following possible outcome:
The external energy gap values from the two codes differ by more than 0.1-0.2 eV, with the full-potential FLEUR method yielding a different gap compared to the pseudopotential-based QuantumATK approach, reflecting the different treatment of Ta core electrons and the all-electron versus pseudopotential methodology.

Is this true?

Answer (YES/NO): NO